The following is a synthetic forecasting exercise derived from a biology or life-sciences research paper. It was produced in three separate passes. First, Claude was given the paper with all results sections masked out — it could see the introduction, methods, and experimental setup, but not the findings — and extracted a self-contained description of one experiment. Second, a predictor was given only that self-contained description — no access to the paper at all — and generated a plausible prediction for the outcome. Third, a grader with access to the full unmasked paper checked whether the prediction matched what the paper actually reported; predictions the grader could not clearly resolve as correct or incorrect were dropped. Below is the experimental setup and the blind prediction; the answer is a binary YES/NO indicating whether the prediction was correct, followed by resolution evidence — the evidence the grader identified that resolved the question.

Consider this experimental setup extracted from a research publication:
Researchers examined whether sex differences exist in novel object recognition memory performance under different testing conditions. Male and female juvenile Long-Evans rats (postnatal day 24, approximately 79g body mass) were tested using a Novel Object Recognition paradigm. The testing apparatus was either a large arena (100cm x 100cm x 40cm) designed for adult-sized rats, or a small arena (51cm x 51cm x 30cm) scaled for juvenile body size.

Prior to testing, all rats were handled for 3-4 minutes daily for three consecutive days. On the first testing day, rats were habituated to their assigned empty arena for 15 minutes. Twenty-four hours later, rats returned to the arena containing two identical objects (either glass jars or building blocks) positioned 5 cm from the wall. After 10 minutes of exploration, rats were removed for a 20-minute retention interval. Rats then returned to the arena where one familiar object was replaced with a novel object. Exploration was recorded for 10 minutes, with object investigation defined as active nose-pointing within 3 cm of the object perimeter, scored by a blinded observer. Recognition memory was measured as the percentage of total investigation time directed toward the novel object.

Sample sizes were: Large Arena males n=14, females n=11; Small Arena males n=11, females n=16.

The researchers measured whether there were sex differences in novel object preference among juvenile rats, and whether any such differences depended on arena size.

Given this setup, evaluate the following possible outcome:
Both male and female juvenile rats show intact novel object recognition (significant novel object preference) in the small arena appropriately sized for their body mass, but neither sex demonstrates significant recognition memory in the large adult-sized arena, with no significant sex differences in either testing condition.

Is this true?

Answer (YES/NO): YES